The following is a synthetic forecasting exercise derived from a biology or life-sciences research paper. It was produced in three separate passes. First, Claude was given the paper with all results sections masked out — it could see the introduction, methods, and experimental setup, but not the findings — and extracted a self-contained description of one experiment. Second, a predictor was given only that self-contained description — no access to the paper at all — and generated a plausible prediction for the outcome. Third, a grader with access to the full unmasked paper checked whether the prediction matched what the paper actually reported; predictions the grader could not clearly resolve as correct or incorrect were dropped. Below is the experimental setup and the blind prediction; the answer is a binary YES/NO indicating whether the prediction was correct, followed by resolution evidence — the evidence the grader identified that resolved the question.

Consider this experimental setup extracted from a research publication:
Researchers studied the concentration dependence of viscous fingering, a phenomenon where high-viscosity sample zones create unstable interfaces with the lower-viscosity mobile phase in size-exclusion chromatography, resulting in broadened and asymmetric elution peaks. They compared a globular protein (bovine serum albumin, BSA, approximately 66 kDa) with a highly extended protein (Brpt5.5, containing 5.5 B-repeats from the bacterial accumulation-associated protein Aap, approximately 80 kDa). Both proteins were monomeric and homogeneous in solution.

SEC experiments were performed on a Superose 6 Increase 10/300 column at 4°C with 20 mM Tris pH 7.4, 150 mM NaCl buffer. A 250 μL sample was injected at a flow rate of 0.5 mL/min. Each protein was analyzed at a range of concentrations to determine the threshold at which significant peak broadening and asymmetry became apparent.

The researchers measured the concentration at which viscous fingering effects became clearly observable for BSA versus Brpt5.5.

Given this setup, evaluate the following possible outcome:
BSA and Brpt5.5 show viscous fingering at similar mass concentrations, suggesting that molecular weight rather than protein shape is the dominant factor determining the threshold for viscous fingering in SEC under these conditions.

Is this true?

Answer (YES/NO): NO